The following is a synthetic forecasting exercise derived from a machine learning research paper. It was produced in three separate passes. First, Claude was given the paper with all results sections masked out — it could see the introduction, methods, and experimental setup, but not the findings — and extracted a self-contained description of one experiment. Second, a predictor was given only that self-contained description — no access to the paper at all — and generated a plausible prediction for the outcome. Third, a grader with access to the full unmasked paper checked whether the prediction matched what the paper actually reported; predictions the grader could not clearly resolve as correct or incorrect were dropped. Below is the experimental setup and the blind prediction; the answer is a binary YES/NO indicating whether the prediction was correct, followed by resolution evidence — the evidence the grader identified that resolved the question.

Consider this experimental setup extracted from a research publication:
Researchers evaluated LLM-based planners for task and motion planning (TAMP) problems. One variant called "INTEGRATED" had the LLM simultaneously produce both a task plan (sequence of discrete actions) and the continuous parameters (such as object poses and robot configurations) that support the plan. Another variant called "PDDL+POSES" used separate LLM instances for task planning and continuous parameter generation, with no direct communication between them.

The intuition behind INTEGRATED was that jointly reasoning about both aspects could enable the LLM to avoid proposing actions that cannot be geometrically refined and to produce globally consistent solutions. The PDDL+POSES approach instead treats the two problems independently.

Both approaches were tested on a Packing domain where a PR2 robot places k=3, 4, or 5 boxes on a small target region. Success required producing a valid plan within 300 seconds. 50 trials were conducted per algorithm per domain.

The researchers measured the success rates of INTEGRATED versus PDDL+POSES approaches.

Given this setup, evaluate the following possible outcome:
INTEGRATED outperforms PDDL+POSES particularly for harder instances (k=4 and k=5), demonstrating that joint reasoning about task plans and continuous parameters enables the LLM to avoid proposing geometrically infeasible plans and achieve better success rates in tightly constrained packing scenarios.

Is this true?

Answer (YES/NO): NO